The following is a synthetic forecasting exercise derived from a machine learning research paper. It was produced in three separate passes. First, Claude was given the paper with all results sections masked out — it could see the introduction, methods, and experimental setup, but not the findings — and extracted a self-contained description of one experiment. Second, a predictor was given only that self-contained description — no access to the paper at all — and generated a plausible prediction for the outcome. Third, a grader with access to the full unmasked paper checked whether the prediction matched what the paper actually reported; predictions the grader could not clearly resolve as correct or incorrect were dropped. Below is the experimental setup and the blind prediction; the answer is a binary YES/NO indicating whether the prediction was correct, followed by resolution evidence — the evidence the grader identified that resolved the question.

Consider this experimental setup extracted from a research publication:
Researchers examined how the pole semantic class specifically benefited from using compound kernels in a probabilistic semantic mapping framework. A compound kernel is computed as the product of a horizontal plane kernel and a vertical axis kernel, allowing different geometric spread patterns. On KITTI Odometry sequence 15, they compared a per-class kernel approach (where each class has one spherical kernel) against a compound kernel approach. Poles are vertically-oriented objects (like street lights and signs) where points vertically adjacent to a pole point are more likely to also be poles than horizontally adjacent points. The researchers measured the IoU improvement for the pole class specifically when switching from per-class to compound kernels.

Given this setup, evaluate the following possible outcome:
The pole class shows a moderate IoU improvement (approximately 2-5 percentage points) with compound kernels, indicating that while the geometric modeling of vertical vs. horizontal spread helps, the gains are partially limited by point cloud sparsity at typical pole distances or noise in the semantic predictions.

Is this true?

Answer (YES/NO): NO